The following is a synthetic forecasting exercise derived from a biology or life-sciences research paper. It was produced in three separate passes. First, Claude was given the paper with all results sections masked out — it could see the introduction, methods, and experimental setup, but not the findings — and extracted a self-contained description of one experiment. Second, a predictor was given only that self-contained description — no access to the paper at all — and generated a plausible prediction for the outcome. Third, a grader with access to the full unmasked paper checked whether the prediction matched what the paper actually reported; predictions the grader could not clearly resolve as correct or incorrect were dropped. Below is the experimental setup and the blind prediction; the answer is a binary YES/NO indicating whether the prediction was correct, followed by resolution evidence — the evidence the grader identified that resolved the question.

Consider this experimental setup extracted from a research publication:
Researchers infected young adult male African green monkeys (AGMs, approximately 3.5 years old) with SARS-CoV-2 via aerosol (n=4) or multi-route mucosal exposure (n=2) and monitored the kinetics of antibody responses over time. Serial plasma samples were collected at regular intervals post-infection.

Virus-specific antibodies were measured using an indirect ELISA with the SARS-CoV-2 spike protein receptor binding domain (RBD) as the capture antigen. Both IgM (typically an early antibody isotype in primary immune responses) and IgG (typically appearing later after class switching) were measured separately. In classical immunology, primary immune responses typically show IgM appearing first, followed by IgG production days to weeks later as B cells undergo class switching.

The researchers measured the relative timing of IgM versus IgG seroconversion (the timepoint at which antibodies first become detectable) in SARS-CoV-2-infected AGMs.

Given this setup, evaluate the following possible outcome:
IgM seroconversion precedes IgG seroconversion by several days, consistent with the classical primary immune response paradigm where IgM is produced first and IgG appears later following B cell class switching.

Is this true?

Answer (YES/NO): NO